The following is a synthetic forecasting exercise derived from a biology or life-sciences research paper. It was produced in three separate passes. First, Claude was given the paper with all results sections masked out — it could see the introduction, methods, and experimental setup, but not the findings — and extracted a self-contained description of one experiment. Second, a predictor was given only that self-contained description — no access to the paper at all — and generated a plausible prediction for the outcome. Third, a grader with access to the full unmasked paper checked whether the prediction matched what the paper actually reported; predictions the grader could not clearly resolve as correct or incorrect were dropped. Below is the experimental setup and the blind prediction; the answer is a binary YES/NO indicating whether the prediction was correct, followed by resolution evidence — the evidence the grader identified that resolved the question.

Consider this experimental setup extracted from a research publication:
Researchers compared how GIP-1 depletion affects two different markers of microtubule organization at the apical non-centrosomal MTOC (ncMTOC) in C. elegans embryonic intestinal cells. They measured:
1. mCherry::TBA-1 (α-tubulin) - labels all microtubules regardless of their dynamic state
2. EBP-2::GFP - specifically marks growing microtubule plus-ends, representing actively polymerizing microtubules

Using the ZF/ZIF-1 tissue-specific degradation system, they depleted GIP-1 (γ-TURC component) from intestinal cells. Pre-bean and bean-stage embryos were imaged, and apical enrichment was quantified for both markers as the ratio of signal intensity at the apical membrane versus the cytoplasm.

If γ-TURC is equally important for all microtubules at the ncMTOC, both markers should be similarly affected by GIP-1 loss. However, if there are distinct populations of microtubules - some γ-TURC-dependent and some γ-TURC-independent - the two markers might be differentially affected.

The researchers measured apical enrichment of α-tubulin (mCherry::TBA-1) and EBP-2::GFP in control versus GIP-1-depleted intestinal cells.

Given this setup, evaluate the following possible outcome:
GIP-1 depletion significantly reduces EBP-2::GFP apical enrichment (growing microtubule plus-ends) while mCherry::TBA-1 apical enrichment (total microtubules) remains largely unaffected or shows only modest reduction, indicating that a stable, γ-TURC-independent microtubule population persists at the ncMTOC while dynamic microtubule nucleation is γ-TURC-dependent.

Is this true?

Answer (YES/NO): YES